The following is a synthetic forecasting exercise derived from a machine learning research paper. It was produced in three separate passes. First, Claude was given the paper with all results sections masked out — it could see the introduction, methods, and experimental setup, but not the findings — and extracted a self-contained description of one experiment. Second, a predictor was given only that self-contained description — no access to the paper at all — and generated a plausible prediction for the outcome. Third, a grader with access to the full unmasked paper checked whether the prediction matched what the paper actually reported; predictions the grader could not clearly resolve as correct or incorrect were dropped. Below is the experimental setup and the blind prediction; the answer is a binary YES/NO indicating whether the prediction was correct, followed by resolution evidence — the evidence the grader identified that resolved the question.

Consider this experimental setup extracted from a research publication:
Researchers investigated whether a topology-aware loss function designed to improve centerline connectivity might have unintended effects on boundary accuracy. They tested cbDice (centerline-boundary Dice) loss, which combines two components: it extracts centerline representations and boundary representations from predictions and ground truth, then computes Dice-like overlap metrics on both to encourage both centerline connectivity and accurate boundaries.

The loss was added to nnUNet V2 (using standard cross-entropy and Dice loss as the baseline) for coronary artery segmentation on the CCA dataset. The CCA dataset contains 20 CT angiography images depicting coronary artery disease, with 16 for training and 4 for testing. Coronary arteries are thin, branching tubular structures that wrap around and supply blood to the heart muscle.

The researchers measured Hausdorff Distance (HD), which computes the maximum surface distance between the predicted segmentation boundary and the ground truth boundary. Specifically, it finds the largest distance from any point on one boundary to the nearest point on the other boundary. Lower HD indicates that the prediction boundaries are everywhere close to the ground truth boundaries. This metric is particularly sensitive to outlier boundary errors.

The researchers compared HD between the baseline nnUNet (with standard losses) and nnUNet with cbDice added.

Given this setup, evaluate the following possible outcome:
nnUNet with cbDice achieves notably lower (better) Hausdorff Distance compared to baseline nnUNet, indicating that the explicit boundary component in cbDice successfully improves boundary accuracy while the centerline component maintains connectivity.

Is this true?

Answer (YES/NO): NO